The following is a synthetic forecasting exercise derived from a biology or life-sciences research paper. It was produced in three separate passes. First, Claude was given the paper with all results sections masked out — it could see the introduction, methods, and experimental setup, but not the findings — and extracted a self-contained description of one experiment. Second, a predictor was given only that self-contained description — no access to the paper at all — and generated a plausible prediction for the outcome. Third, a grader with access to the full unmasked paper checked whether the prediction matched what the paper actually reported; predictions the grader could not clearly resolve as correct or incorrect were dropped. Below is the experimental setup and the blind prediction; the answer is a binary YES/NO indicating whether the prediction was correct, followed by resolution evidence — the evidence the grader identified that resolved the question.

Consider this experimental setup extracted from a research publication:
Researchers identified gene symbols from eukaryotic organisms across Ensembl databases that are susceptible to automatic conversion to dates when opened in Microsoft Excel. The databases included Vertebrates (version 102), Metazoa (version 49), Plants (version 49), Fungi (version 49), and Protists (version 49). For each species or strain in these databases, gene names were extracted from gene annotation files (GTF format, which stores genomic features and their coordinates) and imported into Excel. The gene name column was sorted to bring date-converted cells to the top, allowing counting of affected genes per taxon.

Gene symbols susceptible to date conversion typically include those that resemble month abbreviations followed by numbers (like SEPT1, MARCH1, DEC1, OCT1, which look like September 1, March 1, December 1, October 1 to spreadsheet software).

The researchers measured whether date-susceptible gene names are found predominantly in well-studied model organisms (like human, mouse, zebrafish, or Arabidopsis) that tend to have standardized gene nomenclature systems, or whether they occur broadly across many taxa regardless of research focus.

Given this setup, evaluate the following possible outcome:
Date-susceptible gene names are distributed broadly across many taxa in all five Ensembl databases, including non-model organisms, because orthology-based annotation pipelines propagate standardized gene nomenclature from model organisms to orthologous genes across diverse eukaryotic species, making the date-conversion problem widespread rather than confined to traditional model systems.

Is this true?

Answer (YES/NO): YES